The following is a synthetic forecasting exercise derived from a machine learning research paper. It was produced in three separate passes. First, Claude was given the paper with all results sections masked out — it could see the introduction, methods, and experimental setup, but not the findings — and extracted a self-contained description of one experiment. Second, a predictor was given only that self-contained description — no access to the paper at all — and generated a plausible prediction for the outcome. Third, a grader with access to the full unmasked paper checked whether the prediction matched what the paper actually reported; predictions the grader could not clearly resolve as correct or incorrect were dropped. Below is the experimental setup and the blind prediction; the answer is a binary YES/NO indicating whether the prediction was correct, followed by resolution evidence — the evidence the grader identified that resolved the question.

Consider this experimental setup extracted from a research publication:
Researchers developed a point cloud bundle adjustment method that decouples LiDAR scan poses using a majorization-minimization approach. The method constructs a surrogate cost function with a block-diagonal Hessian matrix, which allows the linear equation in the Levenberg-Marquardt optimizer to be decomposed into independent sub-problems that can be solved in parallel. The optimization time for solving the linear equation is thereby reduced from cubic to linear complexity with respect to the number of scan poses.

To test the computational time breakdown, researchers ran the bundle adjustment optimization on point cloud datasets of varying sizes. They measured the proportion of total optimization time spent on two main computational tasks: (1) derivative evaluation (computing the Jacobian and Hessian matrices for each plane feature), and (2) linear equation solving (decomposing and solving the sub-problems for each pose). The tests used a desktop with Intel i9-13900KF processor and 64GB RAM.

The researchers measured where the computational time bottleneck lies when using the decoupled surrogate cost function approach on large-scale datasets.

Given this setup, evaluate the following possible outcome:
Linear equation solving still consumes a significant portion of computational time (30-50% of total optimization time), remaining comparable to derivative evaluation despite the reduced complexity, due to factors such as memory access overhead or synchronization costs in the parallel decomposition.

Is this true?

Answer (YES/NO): NO